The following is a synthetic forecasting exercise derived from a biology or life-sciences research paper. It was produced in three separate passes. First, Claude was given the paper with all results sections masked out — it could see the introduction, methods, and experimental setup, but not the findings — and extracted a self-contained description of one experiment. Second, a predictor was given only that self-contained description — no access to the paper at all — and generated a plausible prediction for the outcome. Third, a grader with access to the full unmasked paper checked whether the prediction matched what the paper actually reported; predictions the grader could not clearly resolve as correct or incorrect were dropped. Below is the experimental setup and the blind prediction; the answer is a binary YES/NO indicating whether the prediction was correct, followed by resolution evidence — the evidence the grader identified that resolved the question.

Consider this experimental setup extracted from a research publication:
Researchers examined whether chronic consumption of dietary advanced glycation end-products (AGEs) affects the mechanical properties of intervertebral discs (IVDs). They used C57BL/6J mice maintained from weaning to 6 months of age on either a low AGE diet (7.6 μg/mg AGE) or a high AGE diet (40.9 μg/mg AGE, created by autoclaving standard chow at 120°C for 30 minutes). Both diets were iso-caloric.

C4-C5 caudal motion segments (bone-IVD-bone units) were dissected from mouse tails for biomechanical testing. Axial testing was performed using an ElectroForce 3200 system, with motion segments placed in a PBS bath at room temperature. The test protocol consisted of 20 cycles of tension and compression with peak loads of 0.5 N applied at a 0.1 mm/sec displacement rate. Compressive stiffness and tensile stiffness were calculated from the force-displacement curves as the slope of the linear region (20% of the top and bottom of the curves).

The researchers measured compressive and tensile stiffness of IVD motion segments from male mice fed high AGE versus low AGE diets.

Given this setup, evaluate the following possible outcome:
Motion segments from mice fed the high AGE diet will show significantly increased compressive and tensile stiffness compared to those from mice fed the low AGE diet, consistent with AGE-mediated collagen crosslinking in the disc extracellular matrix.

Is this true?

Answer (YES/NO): NO